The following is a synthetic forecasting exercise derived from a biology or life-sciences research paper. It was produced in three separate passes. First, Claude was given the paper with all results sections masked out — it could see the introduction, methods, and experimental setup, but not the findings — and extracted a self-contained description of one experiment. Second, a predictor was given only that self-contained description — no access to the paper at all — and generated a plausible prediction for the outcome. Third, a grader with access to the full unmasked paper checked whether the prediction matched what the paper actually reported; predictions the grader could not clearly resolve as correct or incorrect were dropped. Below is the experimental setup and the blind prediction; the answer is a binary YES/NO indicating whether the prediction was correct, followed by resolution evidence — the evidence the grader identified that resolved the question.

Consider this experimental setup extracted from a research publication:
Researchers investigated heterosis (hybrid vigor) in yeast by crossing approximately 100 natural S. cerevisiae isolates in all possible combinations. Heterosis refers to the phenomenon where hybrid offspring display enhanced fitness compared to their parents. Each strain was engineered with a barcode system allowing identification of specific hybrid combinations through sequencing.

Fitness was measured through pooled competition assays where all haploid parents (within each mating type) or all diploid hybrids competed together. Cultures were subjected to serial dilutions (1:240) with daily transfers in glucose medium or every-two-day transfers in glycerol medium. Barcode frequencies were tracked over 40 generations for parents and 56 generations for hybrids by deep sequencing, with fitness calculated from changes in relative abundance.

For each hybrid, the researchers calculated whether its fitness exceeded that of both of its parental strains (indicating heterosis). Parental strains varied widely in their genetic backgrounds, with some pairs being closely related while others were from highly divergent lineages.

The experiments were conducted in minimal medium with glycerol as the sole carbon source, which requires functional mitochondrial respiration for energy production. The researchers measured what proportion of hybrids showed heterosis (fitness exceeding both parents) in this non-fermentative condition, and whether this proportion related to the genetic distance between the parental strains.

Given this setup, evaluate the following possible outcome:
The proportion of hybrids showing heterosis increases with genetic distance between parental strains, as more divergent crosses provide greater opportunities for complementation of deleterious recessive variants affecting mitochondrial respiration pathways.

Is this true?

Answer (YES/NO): NO